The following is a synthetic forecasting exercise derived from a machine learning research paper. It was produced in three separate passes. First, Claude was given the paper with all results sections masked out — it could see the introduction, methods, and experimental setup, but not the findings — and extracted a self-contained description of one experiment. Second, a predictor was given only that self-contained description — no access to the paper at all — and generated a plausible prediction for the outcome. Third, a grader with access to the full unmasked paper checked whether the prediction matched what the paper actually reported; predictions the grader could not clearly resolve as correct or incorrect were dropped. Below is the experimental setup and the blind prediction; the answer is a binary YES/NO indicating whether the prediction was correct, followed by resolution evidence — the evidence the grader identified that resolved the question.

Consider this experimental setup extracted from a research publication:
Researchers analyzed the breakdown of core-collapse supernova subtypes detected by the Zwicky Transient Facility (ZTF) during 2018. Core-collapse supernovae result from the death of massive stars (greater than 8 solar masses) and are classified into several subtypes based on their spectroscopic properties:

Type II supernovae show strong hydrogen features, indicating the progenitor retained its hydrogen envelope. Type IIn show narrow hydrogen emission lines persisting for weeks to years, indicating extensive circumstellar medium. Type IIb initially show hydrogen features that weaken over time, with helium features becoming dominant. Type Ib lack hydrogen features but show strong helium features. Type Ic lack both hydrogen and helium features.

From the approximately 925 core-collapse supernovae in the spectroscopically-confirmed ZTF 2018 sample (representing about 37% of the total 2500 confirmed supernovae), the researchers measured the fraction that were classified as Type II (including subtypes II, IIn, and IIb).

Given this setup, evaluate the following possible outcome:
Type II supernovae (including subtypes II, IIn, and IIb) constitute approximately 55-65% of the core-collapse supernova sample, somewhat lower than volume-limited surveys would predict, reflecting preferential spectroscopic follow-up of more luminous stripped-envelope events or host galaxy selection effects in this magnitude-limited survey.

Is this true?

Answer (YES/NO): YES